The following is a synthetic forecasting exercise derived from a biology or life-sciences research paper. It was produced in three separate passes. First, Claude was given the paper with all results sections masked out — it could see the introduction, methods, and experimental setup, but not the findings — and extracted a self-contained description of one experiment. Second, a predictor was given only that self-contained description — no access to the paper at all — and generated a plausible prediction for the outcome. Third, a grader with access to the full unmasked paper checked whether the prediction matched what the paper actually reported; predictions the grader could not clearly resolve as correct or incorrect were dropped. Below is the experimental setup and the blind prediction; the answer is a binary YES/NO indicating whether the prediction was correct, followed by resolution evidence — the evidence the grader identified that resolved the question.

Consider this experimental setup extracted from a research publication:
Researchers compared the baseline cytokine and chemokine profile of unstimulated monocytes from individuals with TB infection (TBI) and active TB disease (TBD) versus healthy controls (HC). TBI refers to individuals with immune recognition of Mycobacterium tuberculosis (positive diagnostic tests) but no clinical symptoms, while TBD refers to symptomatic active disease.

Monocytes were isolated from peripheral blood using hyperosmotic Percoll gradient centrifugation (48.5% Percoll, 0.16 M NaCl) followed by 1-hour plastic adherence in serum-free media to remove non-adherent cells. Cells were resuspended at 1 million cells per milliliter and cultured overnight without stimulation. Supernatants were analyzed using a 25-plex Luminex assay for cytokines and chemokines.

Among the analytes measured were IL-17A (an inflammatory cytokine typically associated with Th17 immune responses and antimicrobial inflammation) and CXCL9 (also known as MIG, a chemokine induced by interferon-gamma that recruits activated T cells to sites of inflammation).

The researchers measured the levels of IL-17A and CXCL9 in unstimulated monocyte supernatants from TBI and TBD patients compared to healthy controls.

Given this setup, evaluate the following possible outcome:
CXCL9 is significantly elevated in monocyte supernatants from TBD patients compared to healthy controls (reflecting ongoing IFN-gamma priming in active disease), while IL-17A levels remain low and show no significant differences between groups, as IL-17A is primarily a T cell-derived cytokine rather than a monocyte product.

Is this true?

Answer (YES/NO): NO